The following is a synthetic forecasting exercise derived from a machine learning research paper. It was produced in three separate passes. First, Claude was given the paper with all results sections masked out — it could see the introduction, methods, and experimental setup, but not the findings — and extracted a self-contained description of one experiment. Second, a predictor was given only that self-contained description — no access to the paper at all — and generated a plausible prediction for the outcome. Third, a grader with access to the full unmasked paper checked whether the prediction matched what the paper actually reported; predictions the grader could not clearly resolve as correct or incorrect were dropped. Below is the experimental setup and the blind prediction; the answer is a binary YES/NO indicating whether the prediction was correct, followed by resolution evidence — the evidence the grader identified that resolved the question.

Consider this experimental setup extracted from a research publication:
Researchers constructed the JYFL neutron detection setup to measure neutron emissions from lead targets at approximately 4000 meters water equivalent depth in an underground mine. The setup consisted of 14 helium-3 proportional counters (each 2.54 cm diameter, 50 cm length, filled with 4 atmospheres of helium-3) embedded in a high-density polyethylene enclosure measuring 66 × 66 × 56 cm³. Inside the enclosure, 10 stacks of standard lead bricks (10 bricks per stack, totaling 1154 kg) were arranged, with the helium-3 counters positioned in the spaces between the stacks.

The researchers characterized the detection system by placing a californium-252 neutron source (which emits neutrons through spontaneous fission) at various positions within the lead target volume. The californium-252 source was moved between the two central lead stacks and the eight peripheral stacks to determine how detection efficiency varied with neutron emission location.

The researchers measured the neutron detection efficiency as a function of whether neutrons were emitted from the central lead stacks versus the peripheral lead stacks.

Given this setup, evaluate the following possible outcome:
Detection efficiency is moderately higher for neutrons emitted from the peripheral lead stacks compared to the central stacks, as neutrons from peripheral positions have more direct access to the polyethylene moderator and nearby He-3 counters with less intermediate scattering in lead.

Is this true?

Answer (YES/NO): NO